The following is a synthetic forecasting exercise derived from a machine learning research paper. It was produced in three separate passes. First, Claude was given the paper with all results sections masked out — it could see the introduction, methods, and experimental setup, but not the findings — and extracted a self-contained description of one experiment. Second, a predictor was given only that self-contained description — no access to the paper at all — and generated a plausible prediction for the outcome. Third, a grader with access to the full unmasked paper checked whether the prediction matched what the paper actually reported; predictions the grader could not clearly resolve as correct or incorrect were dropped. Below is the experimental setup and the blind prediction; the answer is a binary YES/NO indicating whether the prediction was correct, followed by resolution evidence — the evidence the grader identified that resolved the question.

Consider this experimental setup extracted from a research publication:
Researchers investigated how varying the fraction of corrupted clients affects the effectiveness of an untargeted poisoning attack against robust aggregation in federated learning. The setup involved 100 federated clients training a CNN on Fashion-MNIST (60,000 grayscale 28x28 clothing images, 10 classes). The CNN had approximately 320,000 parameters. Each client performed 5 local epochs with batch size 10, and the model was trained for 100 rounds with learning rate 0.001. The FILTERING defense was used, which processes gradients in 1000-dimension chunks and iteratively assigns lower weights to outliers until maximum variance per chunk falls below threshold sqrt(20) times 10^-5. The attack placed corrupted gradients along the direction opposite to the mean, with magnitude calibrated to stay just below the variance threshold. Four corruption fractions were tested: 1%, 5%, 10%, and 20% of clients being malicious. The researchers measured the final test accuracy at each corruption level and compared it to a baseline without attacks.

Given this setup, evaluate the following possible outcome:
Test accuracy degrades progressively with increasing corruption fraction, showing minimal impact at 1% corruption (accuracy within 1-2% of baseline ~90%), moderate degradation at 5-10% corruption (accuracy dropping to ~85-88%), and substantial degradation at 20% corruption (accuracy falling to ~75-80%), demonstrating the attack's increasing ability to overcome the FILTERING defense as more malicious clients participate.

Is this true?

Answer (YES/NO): NO